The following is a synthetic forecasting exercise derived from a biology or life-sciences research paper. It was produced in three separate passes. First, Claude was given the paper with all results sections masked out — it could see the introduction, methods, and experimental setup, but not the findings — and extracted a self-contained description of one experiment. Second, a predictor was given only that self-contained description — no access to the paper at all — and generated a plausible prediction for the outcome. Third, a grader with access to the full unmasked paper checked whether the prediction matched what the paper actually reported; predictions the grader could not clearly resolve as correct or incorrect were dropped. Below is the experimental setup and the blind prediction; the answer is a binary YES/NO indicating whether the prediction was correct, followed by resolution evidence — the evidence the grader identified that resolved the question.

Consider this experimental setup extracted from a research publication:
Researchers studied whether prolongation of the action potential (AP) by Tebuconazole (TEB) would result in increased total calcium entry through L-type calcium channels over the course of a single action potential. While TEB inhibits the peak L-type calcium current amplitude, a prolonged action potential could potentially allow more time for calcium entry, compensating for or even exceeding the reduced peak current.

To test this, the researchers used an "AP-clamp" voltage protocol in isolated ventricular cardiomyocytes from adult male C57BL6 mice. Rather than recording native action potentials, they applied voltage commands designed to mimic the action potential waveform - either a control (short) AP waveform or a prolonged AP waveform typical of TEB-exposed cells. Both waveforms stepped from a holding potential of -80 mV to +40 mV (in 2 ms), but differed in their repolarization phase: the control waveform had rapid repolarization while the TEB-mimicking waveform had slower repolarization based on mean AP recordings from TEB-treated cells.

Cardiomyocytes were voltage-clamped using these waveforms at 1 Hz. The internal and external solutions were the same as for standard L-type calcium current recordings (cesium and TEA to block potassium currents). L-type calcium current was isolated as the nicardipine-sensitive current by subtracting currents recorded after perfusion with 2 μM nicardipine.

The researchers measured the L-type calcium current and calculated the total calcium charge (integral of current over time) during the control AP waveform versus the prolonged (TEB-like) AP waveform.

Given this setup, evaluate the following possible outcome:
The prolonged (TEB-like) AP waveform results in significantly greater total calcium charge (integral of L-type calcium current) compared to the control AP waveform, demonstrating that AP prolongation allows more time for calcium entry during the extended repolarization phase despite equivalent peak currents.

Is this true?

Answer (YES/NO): NO